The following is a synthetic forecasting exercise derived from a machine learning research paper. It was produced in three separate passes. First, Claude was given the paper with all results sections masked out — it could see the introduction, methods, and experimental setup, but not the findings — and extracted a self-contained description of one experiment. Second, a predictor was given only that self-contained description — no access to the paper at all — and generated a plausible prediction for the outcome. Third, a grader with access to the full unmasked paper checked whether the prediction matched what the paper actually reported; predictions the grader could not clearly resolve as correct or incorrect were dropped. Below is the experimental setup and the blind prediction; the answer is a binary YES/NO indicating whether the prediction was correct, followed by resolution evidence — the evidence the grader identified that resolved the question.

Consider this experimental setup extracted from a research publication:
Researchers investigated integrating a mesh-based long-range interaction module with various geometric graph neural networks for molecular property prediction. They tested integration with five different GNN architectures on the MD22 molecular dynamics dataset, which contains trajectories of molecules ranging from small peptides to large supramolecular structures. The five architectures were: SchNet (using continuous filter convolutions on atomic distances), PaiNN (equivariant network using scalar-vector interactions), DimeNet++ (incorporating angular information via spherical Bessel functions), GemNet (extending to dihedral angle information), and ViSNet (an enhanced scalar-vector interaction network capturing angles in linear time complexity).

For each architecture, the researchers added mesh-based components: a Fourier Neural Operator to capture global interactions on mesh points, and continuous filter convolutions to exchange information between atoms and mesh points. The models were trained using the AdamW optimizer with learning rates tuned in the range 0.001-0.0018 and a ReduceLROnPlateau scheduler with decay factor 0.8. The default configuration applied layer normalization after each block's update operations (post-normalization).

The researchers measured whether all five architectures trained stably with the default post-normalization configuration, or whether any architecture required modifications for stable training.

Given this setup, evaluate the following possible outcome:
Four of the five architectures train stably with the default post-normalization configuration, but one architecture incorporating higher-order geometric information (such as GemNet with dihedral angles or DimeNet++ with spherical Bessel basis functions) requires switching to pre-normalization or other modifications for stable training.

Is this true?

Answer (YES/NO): NO